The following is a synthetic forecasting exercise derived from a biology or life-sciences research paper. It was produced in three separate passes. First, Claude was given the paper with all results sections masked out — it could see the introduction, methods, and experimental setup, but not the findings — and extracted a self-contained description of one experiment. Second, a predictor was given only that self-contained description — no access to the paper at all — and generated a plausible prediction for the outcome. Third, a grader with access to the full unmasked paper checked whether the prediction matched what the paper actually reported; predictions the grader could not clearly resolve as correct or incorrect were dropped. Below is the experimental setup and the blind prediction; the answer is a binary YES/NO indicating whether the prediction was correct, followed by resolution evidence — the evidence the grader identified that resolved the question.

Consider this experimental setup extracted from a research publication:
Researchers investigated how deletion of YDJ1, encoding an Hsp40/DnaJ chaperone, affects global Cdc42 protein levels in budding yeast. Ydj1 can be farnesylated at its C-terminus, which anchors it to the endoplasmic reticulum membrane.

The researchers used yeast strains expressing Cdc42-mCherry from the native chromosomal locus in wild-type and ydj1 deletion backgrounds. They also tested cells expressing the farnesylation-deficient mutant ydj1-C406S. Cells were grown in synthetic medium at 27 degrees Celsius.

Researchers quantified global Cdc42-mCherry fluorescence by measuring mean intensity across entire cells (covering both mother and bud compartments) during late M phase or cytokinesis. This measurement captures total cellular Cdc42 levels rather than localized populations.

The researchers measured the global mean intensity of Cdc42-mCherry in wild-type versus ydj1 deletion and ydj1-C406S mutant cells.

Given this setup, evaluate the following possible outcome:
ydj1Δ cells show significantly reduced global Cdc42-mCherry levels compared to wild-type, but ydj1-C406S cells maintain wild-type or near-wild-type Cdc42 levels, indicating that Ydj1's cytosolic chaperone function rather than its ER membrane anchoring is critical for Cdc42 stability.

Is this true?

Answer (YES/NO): NO